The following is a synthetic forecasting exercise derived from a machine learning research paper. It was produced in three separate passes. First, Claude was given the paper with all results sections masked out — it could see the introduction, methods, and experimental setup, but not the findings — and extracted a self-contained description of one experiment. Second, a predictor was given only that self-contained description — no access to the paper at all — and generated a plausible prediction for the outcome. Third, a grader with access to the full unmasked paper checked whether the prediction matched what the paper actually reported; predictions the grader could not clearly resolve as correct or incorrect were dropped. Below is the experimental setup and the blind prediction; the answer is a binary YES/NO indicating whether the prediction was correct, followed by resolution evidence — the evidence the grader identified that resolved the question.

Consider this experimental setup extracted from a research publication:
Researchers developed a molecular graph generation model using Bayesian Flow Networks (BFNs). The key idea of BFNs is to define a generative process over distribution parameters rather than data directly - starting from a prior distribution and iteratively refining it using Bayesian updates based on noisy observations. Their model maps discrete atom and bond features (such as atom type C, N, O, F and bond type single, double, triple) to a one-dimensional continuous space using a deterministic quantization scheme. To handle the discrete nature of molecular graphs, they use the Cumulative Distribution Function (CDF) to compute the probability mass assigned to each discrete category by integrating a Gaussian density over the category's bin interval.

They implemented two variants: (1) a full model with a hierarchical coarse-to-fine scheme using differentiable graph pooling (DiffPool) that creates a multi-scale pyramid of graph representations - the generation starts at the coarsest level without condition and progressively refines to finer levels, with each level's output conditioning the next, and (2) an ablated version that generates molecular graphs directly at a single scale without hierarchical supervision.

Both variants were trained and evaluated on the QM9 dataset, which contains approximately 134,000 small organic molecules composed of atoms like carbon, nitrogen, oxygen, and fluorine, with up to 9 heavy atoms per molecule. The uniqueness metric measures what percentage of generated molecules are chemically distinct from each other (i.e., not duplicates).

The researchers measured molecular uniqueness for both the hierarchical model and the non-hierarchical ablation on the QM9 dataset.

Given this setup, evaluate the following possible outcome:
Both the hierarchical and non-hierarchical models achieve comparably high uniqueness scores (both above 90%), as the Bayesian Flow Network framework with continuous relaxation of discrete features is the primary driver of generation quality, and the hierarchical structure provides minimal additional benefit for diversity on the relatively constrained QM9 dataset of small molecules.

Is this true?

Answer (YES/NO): YES